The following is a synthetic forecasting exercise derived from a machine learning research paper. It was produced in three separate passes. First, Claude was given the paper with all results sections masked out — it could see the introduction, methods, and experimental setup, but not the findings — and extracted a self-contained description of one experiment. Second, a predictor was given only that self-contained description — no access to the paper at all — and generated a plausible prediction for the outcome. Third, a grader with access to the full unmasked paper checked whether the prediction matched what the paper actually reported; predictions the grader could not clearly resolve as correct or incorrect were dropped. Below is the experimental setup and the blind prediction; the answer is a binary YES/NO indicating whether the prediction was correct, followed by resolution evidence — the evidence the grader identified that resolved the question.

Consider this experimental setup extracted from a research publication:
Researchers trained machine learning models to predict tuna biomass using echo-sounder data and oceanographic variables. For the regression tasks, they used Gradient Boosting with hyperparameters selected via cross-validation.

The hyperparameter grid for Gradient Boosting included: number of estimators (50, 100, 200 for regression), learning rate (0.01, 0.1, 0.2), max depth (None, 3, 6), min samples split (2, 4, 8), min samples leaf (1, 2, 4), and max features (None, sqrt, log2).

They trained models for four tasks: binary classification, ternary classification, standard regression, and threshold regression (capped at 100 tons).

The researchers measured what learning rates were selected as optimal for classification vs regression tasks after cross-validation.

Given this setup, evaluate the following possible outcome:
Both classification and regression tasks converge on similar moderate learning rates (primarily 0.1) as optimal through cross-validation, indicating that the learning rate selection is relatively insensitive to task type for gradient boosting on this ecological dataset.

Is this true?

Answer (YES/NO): NO